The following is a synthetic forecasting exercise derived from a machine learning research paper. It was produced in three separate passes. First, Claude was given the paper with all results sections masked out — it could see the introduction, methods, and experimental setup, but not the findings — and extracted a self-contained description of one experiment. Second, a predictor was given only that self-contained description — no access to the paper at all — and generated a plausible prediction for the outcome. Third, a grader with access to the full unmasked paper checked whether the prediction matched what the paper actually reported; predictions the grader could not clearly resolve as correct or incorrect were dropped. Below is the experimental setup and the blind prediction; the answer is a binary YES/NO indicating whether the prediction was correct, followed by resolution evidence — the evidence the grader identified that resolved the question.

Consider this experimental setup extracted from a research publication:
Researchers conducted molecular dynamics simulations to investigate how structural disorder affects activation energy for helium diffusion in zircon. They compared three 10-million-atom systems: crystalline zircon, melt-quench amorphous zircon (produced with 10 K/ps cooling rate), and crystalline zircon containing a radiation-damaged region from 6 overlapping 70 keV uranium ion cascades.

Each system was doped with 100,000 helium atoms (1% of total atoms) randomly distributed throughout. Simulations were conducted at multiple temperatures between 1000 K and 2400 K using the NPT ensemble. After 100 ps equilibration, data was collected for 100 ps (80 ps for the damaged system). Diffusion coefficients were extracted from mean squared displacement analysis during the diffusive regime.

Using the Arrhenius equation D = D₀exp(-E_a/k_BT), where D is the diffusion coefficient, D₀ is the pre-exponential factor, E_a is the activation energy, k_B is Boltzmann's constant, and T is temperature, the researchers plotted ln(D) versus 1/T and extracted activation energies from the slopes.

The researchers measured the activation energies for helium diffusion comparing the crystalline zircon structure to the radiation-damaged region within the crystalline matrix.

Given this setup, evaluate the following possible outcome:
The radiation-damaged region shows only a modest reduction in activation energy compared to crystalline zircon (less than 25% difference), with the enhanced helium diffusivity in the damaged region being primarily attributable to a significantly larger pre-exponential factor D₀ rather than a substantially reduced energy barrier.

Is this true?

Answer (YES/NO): NO